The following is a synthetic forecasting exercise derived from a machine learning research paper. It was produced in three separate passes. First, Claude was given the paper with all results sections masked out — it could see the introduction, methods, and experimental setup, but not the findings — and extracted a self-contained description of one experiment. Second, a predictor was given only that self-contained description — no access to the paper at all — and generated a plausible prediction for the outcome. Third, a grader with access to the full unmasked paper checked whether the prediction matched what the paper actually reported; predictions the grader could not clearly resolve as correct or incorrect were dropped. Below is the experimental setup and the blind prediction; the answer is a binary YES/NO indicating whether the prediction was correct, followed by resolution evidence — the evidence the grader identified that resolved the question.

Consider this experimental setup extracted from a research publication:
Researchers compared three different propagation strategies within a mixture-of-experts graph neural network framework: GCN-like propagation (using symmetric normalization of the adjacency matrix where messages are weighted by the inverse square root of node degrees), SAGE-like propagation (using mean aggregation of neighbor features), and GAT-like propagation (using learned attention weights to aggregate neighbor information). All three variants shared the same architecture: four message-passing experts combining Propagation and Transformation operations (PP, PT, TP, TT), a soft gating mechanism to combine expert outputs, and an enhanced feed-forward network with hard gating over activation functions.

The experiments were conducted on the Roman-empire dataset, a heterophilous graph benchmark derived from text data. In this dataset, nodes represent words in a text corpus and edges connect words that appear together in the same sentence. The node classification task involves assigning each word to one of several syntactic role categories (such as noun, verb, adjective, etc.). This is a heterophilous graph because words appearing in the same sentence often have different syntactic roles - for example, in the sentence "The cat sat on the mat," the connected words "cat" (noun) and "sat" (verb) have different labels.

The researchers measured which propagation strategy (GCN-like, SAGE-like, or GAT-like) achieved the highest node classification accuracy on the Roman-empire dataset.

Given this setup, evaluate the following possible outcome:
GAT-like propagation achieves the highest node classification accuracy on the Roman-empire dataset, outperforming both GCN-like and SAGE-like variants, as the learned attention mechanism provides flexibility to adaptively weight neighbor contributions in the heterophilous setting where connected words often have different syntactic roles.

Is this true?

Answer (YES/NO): YES